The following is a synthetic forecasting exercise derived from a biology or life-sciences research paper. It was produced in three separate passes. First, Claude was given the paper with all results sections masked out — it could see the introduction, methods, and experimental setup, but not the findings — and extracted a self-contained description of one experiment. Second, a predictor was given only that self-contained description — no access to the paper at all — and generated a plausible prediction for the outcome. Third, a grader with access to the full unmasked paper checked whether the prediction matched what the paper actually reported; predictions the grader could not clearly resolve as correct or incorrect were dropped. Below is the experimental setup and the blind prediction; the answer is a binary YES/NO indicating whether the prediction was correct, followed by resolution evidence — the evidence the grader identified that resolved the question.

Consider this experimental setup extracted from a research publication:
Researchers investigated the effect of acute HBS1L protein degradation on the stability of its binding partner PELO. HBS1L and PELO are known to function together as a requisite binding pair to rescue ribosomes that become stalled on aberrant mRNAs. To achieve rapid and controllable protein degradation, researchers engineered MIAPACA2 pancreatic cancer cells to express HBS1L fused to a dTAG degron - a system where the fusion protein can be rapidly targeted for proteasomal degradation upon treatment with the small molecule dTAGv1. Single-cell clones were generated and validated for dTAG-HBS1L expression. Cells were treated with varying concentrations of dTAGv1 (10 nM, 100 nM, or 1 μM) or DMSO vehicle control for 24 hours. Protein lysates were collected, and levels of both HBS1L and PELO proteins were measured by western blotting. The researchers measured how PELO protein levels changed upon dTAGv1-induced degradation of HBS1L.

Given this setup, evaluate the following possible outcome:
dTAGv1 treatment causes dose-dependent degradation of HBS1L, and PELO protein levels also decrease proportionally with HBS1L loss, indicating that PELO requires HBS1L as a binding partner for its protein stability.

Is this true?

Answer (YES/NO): YES